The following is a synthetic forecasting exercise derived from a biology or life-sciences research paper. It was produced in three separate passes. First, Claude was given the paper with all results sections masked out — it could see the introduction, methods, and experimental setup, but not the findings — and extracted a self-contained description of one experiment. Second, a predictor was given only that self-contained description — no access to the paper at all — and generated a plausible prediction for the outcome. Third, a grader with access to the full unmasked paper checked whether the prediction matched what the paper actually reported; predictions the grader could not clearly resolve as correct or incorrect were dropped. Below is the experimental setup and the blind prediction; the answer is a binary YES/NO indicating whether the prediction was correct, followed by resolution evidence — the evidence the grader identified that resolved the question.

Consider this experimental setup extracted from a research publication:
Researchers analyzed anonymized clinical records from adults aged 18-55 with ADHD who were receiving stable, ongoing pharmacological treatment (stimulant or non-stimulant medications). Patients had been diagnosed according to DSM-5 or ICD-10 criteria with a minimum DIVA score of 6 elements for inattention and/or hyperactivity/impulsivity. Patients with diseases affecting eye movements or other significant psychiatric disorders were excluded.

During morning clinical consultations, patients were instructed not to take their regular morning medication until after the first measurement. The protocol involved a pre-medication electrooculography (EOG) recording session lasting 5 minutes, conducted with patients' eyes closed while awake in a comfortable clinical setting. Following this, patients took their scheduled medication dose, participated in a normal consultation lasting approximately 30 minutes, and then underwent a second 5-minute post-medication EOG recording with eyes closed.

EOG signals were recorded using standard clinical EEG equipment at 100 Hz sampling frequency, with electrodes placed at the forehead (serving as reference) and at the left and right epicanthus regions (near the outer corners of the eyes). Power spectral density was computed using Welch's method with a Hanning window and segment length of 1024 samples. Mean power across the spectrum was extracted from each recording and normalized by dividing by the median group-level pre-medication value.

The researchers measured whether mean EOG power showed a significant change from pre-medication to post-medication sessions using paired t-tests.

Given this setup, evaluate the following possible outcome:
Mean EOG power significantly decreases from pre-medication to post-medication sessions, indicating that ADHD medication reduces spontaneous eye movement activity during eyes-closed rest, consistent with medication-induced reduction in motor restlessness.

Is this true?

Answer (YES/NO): YES